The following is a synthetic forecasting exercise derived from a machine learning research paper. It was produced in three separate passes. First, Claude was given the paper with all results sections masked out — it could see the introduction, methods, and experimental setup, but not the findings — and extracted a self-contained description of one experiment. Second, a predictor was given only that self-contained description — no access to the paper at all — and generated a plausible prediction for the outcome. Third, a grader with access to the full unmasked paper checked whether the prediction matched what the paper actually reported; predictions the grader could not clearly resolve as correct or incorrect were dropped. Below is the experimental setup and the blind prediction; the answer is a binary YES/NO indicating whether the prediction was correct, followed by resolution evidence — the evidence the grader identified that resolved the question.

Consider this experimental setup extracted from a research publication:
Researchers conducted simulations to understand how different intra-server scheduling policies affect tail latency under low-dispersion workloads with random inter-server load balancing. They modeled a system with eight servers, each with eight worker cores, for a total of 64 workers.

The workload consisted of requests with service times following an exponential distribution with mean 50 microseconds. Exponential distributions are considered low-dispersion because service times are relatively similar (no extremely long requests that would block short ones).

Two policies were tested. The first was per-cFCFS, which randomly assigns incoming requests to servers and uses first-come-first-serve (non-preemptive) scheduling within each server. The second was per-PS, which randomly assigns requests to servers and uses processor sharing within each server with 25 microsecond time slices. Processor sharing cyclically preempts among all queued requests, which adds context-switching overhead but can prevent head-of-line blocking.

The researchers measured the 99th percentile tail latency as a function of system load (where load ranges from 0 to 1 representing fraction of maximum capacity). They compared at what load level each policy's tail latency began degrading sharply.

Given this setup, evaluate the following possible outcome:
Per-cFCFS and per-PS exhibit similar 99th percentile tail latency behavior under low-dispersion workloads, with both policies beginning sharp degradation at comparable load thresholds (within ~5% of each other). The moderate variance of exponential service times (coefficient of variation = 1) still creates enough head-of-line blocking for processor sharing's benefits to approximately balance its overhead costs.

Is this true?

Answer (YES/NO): NO